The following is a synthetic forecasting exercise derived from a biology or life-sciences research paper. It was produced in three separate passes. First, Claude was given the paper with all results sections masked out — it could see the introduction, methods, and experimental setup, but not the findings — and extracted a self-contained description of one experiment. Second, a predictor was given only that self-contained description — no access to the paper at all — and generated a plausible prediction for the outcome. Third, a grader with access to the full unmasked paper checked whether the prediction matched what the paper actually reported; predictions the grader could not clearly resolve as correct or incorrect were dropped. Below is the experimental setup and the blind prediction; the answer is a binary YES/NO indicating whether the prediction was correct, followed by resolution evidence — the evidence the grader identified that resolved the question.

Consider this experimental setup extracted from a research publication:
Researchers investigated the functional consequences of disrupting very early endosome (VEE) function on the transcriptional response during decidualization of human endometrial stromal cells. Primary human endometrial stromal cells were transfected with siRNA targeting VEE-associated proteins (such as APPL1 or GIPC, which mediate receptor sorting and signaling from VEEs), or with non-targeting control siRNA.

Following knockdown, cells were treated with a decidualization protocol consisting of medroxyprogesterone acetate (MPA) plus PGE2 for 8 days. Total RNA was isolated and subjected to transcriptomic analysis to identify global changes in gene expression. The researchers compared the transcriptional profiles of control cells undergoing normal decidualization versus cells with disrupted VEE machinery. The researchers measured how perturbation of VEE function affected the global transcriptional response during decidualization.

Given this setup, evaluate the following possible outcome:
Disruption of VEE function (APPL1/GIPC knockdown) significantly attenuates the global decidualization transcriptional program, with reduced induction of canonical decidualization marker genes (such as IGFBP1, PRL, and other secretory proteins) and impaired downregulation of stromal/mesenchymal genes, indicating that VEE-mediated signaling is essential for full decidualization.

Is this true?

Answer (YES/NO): YES